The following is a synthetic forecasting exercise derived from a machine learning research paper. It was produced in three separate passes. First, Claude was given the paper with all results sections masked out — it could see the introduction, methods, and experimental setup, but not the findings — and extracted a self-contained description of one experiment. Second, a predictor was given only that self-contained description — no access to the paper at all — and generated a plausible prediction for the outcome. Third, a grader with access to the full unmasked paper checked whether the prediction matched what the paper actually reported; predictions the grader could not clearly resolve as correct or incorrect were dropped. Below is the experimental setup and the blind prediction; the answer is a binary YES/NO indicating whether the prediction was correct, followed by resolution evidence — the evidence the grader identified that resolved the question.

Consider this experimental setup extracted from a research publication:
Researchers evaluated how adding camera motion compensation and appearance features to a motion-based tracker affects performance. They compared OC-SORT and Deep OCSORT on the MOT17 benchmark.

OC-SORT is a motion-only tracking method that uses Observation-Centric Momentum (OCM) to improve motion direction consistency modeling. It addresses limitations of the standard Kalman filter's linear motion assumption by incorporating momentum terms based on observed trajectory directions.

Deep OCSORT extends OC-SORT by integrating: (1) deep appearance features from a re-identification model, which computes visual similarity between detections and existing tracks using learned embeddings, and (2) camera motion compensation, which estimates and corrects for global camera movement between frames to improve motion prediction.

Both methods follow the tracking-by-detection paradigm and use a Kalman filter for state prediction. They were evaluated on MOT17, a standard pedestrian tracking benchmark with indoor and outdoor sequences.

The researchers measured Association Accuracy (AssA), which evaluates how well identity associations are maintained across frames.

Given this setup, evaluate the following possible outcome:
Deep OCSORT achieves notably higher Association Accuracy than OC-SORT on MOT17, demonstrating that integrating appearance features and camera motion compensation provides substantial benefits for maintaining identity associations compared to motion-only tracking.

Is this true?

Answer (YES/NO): YES